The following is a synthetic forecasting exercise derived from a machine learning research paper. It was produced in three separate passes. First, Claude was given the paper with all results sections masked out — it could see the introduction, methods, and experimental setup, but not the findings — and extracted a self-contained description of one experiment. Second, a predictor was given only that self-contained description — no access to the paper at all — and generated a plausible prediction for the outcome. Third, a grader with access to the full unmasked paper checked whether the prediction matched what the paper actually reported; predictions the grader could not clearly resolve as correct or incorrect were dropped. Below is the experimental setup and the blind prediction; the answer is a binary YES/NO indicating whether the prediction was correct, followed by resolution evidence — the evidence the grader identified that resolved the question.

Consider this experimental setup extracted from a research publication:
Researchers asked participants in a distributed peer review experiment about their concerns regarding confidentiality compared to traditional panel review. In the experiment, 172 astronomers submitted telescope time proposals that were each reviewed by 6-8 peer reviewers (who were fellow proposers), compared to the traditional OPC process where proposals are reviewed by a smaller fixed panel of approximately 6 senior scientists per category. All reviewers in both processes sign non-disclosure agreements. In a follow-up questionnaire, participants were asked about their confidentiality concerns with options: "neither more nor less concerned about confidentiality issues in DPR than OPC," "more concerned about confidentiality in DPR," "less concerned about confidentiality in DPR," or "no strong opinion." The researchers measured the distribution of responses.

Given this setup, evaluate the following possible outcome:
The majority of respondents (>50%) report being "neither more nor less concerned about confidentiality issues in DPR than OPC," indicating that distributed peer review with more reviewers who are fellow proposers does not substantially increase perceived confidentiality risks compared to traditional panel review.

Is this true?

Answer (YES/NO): NO